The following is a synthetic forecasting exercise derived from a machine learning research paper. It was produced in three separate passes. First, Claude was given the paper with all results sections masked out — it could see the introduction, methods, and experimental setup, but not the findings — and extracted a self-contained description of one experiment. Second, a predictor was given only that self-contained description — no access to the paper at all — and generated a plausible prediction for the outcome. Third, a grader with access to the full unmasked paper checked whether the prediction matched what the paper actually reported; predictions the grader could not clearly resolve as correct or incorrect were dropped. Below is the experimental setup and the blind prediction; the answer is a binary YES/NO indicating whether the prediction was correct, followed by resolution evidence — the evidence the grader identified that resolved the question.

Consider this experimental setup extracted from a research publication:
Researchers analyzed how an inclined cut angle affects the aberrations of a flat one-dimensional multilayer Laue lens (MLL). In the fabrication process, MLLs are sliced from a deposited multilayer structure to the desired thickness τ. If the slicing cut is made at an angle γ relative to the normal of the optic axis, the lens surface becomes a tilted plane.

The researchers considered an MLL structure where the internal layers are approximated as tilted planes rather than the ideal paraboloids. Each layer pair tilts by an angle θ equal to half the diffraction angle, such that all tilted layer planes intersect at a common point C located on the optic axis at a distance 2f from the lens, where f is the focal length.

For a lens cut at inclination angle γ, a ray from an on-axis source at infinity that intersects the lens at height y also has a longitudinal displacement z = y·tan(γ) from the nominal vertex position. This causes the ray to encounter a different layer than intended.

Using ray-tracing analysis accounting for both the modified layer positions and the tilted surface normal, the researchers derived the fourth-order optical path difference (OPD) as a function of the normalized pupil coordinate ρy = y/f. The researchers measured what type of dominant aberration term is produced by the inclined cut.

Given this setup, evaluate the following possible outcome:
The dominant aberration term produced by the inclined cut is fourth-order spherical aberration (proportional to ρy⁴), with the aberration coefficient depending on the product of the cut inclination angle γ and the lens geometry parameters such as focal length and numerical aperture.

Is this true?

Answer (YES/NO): NO